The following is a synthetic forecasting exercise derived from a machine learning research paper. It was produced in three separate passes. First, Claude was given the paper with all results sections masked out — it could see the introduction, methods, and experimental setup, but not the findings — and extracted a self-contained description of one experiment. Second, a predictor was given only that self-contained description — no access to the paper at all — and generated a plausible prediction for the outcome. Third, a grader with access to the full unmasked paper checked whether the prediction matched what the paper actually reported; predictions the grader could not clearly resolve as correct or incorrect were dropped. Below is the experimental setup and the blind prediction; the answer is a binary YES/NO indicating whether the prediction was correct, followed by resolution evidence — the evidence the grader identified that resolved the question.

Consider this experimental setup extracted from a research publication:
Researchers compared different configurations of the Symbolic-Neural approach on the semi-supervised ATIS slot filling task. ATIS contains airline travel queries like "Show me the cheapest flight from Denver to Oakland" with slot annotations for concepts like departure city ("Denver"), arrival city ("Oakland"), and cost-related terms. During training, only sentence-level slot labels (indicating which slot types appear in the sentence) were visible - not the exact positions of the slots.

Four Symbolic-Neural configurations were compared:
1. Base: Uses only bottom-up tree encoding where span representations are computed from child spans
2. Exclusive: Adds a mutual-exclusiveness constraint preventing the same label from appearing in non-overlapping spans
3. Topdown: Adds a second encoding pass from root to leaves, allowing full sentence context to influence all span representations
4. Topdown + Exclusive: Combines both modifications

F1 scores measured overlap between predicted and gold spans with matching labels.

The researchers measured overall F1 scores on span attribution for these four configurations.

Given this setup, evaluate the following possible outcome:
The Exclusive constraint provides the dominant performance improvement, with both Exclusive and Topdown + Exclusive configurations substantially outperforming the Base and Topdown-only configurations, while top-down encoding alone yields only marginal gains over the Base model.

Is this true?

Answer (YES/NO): NO